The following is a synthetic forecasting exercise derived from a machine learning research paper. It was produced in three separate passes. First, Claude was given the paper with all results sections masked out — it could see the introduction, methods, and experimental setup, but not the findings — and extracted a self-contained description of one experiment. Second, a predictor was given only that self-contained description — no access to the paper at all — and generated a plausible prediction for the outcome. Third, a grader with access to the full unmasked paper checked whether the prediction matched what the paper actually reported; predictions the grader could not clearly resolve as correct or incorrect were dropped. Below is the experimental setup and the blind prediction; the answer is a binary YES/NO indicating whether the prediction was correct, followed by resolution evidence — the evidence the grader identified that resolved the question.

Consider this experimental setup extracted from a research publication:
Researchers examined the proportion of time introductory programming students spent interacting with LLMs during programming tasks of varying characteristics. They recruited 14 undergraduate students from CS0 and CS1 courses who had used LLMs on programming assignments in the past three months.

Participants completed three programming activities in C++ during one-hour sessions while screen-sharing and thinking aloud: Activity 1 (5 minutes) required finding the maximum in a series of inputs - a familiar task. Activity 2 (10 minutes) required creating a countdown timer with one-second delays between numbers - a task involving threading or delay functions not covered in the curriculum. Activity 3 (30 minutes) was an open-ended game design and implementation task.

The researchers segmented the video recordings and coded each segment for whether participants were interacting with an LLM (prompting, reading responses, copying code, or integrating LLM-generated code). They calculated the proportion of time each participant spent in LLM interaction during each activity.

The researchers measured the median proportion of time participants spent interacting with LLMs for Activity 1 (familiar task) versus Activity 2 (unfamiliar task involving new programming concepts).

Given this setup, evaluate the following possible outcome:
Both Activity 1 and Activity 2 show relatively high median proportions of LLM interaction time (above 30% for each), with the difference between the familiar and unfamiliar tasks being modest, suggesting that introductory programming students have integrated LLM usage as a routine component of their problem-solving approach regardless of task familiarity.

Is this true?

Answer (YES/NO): NO